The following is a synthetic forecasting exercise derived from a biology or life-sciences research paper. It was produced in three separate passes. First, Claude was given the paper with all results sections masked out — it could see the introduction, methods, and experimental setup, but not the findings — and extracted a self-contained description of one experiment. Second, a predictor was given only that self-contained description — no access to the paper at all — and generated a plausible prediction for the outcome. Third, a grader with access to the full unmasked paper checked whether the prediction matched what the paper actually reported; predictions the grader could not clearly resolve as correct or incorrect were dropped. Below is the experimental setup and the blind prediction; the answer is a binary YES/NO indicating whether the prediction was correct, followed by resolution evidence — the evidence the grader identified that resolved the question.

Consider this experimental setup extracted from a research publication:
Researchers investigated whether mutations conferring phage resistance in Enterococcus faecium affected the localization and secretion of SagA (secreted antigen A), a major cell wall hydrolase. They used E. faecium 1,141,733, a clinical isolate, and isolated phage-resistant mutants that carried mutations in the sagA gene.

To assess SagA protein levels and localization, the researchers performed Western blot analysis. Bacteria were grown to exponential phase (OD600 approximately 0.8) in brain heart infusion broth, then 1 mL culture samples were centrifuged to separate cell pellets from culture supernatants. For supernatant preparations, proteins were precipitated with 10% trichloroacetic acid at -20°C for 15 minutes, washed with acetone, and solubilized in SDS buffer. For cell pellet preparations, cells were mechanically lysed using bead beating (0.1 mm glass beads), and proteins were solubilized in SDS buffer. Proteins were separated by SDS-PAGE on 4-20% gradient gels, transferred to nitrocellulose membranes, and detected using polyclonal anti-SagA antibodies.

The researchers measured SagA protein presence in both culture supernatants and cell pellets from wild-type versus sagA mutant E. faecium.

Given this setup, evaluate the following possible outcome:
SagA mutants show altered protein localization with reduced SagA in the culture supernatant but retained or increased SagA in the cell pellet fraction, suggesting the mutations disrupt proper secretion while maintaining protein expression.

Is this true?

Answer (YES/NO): NO